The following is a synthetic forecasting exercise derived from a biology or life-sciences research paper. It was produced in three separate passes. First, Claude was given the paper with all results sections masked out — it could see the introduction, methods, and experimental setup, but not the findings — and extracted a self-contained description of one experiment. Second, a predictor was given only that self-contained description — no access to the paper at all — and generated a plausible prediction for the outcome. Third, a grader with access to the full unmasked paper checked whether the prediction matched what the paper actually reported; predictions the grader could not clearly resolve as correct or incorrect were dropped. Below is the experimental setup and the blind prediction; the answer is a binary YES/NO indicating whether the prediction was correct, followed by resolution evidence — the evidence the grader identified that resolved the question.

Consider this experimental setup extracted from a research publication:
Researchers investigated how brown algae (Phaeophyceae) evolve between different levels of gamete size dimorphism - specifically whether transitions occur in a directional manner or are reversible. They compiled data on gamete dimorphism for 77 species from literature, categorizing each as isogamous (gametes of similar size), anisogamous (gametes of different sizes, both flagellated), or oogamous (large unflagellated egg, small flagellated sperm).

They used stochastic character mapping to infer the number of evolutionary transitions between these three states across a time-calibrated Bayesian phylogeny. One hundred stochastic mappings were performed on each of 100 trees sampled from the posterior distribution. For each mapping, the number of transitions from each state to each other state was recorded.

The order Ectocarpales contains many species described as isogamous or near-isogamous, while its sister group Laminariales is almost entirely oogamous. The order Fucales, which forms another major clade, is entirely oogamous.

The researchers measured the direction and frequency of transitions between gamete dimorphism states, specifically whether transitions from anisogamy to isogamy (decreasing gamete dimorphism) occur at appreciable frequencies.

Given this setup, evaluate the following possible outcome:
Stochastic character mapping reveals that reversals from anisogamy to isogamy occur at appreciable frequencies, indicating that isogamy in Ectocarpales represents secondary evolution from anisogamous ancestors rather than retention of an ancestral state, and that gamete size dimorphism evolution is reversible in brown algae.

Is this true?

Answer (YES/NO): NO